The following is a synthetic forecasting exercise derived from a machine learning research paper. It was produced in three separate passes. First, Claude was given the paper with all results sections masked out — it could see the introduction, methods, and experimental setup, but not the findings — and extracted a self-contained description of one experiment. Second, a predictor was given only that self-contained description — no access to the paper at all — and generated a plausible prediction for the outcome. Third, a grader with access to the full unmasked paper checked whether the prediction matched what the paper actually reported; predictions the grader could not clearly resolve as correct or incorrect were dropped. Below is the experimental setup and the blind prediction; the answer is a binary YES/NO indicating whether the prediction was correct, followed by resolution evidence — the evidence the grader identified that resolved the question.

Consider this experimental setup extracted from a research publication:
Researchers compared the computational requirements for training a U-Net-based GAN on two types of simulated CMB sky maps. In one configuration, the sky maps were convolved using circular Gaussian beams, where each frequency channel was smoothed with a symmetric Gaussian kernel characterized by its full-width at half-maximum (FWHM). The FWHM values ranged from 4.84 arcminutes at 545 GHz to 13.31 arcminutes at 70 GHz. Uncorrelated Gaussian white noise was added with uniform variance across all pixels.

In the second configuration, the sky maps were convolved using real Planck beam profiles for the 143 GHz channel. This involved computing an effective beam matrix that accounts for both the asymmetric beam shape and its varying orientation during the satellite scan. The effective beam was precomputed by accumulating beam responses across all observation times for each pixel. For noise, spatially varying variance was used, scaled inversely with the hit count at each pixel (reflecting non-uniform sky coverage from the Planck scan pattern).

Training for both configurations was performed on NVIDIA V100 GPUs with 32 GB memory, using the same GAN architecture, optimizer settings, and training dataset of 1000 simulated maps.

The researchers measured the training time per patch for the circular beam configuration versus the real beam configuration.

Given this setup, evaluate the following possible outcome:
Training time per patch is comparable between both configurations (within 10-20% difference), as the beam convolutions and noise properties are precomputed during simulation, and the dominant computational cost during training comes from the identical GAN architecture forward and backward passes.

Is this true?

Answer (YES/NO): NO